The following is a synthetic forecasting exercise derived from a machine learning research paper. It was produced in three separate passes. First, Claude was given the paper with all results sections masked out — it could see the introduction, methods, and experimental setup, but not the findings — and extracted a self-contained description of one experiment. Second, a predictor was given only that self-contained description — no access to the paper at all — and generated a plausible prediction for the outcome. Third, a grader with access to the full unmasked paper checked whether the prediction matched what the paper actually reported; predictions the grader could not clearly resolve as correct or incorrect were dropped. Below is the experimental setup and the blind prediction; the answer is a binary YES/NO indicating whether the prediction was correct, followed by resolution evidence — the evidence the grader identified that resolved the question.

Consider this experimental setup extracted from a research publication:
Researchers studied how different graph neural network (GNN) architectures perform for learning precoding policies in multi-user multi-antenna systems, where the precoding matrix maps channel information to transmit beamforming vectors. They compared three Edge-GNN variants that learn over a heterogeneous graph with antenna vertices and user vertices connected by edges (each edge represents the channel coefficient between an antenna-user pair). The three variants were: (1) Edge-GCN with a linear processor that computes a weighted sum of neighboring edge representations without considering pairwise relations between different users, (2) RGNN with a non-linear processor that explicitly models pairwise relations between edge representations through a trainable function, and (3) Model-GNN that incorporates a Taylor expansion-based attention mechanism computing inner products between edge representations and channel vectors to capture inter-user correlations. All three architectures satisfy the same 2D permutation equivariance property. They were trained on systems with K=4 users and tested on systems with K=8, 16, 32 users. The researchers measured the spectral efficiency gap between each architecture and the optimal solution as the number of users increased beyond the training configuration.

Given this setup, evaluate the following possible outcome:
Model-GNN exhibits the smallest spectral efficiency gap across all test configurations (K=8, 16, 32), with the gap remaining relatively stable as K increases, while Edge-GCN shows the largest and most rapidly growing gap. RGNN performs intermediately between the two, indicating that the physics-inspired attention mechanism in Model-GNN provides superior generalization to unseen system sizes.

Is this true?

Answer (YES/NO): NO